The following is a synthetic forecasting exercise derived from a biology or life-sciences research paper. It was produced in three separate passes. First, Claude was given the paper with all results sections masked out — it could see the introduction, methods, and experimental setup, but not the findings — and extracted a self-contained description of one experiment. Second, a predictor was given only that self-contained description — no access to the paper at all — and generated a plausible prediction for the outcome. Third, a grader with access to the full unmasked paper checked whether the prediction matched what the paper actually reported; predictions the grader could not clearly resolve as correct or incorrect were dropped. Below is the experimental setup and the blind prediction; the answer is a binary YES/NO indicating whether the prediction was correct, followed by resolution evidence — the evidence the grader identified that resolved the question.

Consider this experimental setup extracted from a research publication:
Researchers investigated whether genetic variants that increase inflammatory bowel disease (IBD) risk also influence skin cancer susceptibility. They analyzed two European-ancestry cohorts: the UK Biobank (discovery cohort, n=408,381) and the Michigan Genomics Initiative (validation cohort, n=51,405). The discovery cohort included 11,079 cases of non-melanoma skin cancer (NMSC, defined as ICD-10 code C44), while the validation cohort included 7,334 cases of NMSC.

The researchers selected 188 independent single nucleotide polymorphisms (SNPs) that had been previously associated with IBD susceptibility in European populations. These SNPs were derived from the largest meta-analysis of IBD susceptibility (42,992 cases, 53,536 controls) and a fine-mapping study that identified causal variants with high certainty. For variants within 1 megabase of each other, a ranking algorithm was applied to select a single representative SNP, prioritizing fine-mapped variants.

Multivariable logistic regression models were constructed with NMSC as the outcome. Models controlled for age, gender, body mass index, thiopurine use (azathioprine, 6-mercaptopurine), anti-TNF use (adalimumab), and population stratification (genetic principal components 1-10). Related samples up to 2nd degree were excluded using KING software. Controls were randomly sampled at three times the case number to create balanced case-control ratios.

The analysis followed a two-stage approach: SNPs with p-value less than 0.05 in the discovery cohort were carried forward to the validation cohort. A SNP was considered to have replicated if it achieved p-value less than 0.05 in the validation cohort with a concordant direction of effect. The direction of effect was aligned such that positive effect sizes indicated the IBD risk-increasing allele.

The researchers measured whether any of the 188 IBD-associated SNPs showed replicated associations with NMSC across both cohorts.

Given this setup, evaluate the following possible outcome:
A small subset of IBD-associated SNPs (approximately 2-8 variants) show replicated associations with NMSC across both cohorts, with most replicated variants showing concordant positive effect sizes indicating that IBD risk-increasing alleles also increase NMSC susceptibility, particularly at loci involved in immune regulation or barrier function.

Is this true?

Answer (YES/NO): YES